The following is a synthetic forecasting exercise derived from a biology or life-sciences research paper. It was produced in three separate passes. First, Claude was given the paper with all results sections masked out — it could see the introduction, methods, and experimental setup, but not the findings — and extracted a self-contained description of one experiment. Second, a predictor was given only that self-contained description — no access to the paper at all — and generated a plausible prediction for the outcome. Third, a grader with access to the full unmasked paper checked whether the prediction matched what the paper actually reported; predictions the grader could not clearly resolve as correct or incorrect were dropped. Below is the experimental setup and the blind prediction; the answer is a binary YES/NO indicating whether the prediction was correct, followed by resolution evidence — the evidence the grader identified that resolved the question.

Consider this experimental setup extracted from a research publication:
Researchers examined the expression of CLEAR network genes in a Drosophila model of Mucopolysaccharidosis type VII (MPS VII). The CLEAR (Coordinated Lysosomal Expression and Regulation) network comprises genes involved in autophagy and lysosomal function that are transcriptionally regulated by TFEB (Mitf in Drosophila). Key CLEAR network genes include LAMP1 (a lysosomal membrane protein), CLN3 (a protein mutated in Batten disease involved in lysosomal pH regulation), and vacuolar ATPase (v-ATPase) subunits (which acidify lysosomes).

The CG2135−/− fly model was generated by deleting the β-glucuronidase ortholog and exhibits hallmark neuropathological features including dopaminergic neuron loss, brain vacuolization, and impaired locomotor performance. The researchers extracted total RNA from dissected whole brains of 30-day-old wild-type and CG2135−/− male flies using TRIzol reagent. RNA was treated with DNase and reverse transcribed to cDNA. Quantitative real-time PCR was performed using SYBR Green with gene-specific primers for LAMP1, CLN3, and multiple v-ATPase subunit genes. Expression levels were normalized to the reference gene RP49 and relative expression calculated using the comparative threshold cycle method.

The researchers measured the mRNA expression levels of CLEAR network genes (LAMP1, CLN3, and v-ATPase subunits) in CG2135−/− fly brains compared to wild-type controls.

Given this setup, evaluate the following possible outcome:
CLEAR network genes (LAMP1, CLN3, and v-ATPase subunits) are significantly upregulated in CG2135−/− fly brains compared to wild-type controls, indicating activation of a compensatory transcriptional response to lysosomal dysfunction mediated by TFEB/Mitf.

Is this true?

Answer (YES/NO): NO